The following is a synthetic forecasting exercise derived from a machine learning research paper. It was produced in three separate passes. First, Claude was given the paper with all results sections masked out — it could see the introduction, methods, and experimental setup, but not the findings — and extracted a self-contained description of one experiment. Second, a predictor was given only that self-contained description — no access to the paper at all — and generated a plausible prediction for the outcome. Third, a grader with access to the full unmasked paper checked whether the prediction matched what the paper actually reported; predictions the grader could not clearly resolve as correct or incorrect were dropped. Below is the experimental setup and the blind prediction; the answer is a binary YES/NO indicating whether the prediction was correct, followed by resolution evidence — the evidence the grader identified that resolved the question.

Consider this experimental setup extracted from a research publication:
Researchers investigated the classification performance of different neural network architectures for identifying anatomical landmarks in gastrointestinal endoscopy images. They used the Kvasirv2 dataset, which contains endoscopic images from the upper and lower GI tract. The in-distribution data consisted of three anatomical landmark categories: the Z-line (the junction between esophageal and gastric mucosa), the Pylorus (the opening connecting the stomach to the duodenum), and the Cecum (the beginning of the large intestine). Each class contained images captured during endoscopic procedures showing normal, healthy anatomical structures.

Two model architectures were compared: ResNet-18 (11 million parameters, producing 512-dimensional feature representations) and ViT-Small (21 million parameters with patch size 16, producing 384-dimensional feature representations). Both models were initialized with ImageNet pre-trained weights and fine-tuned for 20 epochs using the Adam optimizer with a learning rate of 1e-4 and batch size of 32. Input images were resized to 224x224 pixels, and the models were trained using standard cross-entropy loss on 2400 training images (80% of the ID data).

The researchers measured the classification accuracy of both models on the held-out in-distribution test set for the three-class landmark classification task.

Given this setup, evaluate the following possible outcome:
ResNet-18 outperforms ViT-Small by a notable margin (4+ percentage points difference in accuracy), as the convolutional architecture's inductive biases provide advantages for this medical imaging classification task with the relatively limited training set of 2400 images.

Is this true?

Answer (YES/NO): NO